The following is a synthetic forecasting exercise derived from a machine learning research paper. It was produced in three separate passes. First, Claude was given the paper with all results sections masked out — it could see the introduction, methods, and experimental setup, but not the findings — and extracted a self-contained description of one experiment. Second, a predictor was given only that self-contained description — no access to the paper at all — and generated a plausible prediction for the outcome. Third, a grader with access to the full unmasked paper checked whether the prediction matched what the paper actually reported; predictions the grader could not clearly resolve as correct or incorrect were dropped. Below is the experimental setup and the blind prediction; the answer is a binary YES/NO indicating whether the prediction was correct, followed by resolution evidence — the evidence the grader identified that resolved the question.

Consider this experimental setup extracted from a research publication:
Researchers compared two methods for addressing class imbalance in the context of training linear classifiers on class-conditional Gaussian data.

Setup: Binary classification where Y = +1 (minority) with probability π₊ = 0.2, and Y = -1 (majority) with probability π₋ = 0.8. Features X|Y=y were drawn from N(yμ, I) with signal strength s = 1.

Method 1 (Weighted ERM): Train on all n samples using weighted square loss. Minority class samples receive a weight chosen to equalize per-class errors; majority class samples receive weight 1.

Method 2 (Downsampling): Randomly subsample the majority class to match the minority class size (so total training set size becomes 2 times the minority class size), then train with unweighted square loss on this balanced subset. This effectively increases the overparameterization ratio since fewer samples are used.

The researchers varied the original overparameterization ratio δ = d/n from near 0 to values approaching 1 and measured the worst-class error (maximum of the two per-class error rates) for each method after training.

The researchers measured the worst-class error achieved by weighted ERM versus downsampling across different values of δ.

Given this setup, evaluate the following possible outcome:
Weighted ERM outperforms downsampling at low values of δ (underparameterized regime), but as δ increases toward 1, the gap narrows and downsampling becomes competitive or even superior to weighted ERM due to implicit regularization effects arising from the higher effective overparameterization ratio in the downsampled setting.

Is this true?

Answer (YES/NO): NO